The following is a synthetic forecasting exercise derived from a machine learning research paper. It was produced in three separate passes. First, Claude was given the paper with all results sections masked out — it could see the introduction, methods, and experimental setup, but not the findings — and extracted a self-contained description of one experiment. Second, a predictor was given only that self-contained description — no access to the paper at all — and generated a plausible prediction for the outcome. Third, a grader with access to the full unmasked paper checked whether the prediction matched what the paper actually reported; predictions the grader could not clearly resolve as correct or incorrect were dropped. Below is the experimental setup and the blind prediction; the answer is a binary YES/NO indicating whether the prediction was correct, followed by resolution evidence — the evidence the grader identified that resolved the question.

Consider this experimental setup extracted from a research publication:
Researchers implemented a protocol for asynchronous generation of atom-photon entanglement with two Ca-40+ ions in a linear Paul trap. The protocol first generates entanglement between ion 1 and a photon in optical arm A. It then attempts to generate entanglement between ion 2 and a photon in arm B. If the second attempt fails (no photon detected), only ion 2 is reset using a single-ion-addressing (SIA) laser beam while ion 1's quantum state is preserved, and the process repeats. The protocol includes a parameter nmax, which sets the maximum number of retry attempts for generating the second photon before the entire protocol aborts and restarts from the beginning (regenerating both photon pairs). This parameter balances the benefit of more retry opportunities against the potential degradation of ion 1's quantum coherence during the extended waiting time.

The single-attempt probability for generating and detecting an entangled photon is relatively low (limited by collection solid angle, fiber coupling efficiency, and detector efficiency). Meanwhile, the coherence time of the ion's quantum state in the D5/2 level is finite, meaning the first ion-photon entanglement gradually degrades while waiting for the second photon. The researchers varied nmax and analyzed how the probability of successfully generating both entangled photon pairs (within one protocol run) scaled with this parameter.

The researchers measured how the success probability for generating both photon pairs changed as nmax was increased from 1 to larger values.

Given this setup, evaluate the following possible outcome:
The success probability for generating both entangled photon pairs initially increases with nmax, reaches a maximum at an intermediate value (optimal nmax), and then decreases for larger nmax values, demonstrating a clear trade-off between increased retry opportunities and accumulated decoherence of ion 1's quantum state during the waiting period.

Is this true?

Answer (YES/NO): NO